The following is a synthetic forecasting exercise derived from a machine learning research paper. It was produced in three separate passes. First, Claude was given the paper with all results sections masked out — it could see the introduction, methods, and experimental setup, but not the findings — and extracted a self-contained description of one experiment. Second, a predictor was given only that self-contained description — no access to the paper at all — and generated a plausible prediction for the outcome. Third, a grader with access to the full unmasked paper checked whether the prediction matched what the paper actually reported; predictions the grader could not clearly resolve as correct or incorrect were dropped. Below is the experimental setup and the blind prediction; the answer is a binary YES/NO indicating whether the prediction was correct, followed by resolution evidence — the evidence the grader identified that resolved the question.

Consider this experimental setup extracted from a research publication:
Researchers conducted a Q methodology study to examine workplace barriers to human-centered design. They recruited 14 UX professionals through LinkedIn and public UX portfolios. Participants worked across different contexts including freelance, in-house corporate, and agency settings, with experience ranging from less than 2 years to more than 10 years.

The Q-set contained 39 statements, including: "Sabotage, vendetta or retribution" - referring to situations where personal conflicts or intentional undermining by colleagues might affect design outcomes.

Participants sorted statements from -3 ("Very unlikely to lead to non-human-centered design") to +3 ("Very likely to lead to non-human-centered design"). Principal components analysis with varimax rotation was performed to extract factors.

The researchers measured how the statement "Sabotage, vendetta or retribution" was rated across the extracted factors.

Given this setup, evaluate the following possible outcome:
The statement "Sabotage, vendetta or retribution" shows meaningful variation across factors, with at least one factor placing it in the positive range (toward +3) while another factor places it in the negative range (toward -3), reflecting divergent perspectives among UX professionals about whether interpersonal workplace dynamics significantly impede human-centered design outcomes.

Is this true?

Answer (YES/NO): YES